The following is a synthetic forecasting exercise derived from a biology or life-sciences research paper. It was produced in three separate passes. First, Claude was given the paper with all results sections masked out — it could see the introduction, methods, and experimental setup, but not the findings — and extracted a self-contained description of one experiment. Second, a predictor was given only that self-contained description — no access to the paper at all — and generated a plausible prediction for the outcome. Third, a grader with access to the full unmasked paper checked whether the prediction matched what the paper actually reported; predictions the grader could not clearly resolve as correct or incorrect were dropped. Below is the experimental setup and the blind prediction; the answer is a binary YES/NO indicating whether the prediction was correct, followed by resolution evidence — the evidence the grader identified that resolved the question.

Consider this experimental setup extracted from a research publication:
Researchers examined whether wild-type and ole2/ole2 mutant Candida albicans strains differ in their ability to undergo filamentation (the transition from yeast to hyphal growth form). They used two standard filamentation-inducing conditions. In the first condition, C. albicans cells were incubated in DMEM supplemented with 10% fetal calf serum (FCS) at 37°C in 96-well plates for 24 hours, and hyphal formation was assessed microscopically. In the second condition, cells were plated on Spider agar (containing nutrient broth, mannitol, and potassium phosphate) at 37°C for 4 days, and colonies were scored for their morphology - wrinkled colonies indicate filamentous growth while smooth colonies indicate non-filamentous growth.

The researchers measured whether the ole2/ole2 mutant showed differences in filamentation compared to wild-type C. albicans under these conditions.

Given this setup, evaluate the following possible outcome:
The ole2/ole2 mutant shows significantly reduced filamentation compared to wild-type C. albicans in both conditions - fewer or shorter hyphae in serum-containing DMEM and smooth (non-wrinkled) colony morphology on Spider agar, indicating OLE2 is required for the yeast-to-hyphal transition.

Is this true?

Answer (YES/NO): NO